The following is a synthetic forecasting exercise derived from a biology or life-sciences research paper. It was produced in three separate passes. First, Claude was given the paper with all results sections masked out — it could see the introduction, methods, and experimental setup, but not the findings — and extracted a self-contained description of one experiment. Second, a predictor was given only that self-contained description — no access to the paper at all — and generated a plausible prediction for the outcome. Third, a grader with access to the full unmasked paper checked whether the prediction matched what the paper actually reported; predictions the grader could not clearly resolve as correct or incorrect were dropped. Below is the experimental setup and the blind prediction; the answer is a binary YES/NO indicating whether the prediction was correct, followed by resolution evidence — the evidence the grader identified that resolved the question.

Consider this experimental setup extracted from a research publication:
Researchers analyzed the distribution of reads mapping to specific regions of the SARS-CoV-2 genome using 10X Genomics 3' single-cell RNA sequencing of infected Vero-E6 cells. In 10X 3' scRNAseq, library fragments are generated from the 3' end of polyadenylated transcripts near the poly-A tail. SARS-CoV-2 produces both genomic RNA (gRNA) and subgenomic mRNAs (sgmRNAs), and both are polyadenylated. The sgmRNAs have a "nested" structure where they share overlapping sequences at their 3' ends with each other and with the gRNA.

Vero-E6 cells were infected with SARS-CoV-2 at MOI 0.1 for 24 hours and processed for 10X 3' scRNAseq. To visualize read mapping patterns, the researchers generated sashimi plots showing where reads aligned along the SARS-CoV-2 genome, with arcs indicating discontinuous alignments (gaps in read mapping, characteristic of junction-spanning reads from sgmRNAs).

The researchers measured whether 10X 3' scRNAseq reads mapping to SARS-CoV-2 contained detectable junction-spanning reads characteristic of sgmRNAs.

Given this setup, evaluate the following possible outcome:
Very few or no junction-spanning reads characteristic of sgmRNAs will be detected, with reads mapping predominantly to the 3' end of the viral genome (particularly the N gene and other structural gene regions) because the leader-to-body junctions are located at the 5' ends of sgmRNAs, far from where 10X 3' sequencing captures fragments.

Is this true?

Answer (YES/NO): YES